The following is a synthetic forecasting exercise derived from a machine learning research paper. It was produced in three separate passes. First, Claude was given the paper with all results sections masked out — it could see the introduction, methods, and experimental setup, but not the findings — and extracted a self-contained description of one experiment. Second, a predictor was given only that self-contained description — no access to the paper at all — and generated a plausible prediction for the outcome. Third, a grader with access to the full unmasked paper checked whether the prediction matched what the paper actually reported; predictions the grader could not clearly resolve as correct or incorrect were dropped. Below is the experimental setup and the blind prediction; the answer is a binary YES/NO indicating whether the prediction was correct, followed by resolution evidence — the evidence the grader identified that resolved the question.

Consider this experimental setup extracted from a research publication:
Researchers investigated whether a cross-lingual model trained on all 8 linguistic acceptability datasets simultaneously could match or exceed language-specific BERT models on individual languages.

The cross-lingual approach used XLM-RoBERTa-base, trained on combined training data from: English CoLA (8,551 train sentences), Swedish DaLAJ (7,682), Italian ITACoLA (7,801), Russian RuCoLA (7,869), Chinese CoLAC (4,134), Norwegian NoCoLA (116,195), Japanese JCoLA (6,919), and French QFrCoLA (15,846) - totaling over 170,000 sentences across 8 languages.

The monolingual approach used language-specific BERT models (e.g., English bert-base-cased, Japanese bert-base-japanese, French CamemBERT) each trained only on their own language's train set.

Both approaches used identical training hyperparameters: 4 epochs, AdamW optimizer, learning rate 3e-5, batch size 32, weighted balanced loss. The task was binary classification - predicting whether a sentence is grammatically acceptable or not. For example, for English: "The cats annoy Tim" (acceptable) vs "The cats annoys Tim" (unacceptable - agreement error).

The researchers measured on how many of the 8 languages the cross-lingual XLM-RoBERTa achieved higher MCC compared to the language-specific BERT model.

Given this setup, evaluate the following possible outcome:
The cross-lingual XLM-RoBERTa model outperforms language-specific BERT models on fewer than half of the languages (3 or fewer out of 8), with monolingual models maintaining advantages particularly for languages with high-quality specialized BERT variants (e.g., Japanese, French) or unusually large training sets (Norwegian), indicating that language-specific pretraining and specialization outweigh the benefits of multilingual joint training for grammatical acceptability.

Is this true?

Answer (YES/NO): YES